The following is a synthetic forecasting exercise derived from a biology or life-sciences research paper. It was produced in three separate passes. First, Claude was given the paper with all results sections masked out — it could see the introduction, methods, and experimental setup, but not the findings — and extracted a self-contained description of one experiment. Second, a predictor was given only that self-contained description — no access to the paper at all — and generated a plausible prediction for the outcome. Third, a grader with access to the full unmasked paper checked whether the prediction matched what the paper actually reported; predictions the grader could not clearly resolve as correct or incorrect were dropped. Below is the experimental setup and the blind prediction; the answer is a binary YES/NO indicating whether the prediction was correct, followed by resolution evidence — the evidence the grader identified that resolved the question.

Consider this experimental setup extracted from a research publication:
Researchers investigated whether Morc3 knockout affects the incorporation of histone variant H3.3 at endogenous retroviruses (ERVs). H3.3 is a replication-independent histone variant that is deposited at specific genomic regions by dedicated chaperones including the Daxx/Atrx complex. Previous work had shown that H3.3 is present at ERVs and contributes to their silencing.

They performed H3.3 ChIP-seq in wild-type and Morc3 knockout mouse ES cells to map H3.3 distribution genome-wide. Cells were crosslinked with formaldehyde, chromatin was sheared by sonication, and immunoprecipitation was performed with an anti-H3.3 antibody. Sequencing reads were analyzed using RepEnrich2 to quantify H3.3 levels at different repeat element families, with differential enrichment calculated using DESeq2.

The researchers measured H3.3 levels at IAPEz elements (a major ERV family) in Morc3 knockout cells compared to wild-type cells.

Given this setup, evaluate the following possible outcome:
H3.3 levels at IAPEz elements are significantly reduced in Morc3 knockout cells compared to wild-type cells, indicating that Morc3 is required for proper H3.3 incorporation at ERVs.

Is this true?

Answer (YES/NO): YES